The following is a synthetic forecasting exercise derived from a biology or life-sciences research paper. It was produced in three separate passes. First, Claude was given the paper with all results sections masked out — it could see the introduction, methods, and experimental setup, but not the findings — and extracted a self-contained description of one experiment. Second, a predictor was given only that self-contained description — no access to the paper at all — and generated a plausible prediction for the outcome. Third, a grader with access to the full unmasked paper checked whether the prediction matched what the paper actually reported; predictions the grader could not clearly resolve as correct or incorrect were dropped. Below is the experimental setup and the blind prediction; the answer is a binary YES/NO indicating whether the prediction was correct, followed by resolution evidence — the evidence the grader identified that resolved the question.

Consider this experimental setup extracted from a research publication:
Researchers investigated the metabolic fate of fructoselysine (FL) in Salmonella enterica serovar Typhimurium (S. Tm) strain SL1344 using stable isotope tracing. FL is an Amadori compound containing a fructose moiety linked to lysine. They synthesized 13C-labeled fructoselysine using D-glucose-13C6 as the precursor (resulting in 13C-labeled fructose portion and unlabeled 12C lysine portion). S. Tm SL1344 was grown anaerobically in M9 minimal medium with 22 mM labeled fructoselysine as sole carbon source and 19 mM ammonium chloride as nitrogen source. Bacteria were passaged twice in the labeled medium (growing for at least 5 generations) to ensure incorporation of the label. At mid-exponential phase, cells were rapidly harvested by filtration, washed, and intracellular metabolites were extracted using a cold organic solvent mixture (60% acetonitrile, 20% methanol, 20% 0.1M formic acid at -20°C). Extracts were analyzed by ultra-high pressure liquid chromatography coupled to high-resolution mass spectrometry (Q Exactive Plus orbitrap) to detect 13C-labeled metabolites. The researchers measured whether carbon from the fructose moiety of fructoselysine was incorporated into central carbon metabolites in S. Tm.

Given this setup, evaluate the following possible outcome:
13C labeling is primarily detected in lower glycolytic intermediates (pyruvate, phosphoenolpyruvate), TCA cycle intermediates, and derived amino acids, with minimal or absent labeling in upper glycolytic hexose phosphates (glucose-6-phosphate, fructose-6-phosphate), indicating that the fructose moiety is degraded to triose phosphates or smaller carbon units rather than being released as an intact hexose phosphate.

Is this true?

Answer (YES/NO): NO